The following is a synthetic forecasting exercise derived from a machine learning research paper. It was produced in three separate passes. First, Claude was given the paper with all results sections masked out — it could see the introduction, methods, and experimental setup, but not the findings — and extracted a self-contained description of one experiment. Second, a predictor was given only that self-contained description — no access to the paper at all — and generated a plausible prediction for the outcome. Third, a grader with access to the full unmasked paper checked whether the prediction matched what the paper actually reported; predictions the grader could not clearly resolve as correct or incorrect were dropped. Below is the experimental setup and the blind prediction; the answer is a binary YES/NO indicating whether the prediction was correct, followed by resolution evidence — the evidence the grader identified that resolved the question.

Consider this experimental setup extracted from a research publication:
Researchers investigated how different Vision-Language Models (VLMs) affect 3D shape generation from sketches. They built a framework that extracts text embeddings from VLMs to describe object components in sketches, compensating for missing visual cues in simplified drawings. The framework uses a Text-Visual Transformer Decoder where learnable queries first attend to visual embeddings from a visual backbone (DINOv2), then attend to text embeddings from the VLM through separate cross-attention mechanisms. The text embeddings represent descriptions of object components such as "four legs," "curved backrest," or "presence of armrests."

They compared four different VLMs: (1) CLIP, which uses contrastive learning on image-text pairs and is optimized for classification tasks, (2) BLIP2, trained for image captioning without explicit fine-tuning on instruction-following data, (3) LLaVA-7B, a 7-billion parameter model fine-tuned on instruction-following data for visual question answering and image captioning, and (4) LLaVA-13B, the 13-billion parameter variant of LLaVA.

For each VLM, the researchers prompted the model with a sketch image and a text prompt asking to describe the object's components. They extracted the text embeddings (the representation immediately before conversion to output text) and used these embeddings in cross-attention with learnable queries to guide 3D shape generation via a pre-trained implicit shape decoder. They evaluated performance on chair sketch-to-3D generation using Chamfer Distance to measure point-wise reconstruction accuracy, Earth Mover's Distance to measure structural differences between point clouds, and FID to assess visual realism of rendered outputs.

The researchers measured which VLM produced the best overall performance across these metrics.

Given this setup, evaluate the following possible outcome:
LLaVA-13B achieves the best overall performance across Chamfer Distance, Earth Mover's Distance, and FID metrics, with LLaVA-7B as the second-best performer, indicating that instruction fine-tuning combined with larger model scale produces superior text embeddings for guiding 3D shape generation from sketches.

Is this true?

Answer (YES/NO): NO